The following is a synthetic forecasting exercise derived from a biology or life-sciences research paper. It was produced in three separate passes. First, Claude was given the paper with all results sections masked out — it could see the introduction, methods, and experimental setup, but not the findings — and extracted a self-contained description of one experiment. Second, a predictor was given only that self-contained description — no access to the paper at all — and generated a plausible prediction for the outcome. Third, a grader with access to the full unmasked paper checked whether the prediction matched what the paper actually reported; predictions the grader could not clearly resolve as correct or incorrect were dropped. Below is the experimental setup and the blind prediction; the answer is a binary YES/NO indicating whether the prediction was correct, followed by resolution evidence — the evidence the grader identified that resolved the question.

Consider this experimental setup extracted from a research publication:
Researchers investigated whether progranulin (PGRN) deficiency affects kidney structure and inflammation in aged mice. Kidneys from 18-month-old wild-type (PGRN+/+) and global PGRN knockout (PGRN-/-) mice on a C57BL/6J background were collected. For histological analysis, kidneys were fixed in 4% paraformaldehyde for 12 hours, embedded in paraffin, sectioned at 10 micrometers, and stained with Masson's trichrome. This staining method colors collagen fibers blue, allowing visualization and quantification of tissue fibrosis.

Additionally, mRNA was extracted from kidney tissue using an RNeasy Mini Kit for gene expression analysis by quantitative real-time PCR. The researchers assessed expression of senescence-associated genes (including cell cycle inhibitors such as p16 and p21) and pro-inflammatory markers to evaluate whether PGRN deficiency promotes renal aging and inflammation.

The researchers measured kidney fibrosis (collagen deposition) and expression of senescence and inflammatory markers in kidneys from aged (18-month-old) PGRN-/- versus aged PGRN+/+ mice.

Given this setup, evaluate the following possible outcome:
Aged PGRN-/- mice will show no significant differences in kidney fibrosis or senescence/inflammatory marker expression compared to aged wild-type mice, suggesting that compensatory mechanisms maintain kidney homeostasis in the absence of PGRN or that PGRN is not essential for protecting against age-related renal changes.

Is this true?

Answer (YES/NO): NO